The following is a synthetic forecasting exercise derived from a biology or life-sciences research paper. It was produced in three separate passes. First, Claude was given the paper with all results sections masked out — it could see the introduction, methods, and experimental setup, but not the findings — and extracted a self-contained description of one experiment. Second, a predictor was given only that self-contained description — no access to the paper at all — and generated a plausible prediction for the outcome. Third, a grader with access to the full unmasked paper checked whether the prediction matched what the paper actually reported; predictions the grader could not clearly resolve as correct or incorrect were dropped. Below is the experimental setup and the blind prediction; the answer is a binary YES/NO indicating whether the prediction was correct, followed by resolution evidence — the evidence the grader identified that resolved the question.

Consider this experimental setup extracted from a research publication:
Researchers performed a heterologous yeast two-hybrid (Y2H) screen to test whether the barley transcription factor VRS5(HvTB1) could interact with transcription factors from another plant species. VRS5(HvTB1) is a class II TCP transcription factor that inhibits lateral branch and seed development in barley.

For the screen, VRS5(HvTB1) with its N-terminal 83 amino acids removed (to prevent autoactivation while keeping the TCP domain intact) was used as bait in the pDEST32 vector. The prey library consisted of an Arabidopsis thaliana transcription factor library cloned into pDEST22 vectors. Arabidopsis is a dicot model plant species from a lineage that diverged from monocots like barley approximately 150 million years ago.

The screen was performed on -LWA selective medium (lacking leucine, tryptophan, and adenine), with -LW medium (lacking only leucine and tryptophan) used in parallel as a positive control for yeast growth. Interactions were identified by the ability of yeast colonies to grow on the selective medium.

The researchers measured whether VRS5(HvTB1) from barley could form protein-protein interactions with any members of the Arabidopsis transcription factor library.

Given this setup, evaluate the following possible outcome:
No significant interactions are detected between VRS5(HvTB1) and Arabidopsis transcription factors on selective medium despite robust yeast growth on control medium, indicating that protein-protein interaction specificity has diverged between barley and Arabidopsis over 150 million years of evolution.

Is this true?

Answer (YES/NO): NO